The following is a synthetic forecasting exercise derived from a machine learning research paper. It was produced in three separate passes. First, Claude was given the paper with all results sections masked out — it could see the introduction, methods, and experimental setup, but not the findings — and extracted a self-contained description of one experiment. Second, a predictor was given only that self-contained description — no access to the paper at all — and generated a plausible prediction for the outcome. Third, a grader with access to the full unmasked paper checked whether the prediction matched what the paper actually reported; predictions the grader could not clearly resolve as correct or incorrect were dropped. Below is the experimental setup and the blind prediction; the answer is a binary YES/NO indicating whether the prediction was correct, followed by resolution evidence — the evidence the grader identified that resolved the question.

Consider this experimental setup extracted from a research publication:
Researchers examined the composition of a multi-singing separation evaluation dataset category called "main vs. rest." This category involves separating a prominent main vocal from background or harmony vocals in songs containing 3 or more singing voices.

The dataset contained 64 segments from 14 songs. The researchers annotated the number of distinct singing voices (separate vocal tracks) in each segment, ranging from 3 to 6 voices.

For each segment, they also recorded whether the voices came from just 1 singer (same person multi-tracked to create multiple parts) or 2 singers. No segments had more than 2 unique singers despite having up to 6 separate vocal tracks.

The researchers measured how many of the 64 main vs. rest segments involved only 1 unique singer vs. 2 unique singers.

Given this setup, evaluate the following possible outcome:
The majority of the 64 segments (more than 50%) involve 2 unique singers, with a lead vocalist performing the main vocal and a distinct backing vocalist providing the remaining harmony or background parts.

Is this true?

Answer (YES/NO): NO